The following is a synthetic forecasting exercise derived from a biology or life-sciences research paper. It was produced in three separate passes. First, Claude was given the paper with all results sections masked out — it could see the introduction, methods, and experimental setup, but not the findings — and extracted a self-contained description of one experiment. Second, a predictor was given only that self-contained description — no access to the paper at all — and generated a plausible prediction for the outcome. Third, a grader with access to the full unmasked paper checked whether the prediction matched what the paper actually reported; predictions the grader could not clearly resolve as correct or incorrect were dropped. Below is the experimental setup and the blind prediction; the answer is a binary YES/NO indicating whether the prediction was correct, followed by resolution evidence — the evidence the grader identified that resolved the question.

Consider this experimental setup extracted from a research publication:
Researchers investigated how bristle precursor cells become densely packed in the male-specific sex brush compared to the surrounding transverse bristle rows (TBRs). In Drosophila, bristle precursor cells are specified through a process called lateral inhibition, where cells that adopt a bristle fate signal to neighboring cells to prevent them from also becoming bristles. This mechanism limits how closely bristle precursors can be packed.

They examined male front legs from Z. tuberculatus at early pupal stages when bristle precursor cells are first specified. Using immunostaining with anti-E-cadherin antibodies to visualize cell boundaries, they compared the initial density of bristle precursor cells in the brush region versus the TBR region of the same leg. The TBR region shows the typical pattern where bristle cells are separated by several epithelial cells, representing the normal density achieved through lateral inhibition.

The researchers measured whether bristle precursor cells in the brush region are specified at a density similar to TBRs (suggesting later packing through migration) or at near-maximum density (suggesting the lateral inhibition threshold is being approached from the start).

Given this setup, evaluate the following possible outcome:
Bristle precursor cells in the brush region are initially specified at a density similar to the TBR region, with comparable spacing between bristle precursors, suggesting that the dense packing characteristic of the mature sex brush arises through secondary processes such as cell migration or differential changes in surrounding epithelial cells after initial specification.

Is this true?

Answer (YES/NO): NO